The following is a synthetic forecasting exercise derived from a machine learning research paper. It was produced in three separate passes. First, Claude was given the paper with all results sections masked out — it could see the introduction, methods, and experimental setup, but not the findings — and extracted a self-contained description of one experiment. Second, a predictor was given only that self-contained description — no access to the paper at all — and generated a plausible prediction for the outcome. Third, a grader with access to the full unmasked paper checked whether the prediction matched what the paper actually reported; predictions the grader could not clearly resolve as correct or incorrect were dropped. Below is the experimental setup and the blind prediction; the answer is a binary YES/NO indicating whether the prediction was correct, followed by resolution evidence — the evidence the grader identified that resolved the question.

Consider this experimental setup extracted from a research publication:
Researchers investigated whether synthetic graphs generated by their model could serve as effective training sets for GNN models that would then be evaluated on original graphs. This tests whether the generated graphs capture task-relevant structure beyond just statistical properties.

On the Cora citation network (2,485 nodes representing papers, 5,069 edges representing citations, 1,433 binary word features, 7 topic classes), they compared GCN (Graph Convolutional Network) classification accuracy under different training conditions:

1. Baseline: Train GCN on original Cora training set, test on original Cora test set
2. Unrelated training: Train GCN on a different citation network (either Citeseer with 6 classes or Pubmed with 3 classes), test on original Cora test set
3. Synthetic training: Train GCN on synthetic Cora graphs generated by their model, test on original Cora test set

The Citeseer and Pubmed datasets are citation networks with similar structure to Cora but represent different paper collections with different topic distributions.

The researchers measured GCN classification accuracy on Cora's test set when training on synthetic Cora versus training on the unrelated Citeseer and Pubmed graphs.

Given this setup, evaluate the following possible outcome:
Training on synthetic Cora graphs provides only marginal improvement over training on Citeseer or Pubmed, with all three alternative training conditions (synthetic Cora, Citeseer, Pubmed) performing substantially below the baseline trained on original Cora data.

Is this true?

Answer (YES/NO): NO